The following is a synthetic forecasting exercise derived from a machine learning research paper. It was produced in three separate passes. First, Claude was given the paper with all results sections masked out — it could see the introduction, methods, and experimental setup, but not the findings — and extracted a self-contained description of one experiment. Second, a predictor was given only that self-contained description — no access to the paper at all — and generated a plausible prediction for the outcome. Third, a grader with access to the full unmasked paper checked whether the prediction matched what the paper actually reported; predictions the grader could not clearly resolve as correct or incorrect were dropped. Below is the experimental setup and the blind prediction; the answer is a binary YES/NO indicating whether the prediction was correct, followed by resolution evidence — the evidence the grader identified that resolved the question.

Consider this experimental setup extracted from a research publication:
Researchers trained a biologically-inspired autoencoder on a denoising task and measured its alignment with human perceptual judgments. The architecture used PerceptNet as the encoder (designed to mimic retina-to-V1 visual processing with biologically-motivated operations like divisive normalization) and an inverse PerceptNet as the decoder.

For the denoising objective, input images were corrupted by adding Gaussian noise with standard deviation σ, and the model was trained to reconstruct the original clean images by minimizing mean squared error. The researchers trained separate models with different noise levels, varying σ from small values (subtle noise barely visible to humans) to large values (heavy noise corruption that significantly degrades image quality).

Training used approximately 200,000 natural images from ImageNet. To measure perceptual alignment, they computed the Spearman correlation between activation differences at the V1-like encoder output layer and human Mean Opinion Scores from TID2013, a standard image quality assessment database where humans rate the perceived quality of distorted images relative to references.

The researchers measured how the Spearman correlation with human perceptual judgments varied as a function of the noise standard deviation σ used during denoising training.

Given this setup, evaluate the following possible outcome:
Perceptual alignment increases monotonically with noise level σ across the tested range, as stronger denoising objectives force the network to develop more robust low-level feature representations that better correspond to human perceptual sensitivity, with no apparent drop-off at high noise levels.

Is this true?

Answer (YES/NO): NO